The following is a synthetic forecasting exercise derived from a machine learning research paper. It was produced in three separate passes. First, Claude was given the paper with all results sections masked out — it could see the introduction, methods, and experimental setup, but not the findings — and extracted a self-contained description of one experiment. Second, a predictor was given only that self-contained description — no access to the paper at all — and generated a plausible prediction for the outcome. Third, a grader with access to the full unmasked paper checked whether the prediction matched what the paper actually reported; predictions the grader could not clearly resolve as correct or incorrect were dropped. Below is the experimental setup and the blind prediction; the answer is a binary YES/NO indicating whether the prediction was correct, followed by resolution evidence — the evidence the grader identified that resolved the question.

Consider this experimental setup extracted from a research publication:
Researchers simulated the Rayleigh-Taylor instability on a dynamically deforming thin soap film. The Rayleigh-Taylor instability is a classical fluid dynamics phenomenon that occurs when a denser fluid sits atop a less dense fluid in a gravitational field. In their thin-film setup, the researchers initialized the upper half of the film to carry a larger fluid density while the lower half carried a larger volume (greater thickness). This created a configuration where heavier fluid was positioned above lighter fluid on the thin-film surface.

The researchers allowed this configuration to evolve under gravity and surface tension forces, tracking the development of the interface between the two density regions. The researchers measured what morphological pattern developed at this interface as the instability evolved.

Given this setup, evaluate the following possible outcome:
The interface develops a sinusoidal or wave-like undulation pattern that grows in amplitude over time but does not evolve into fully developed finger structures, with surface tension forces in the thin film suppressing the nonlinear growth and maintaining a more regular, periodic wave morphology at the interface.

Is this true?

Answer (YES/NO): NO